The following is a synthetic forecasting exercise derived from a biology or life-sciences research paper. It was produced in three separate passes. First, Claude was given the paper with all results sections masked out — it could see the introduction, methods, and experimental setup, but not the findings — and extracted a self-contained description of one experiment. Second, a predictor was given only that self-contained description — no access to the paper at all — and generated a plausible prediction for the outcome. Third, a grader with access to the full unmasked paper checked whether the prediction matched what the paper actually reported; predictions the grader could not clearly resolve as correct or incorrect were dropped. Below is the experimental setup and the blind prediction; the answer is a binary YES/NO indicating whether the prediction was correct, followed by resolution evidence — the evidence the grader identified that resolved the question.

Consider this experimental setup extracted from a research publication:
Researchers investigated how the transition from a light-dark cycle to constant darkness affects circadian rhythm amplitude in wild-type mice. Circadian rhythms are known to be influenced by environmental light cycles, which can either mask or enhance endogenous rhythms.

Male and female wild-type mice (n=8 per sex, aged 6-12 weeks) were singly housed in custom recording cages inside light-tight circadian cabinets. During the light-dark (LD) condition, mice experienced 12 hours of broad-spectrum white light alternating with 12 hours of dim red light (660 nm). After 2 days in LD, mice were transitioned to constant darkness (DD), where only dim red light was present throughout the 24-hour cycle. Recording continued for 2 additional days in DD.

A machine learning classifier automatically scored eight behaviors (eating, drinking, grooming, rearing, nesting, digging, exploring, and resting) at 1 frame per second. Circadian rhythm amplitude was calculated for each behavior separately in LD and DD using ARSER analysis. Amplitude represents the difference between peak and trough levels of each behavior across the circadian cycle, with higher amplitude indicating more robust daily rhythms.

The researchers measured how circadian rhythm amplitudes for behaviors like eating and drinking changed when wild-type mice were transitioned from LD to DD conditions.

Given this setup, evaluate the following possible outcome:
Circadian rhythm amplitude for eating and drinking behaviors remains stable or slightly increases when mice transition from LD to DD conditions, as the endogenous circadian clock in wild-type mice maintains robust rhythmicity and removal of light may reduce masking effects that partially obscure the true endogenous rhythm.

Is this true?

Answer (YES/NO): YES